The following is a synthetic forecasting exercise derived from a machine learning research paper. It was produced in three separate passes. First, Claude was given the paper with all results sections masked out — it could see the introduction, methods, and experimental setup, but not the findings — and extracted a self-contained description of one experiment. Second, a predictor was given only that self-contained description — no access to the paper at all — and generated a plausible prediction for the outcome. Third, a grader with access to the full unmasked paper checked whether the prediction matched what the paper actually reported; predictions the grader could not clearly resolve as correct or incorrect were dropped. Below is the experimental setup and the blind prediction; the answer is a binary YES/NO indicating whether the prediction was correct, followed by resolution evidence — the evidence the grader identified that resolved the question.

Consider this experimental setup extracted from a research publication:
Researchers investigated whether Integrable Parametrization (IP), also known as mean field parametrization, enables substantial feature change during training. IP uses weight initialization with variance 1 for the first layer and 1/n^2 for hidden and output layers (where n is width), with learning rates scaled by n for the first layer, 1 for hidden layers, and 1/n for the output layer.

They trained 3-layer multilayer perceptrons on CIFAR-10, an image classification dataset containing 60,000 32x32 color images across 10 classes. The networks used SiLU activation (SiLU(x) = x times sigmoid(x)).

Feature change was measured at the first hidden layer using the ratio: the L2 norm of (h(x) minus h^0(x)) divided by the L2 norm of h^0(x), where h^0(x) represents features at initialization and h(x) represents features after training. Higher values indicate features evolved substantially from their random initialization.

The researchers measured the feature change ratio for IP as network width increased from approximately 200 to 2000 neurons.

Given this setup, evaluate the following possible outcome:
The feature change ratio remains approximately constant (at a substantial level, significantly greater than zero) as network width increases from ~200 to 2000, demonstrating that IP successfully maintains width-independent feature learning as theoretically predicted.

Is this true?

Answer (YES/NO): NO